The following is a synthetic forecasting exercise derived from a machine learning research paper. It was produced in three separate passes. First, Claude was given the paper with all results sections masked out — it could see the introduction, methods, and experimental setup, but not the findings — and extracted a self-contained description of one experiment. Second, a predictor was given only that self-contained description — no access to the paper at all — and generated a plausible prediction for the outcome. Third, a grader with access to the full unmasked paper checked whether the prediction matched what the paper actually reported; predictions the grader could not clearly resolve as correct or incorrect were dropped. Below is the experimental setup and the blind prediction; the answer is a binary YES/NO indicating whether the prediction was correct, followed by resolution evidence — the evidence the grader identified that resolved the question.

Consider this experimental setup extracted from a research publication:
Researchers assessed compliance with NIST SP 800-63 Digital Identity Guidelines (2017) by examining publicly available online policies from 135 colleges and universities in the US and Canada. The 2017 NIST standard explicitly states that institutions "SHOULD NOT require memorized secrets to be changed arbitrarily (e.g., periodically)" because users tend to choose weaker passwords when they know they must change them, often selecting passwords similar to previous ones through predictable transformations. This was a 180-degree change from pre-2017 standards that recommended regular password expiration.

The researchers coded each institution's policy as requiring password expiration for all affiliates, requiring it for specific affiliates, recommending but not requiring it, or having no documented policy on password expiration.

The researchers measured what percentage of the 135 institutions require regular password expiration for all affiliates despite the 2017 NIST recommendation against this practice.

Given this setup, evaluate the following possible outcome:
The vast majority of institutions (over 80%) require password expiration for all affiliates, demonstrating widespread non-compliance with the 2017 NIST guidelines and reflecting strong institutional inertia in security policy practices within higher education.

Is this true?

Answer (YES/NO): NO